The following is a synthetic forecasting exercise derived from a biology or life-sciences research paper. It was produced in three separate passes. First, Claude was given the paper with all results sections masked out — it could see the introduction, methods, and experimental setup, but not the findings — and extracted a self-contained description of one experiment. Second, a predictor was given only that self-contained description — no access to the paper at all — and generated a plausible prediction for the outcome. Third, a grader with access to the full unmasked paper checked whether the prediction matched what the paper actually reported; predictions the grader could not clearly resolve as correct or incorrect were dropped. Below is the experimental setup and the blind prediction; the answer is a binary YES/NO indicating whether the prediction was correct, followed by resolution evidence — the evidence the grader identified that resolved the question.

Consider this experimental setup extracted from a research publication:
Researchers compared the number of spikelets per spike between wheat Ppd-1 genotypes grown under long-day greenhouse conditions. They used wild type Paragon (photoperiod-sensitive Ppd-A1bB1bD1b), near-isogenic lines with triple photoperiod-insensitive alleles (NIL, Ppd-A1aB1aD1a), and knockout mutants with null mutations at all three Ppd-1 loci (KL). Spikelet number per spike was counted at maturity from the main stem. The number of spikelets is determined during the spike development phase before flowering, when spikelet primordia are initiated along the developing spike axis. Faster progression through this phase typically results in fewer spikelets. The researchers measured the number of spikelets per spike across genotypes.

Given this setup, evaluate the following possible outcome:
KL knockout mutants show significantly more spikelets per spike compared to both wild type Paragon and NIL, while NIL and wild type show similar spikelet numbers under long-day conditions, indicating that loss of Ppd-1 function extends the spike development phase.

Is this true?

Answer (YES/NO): NO